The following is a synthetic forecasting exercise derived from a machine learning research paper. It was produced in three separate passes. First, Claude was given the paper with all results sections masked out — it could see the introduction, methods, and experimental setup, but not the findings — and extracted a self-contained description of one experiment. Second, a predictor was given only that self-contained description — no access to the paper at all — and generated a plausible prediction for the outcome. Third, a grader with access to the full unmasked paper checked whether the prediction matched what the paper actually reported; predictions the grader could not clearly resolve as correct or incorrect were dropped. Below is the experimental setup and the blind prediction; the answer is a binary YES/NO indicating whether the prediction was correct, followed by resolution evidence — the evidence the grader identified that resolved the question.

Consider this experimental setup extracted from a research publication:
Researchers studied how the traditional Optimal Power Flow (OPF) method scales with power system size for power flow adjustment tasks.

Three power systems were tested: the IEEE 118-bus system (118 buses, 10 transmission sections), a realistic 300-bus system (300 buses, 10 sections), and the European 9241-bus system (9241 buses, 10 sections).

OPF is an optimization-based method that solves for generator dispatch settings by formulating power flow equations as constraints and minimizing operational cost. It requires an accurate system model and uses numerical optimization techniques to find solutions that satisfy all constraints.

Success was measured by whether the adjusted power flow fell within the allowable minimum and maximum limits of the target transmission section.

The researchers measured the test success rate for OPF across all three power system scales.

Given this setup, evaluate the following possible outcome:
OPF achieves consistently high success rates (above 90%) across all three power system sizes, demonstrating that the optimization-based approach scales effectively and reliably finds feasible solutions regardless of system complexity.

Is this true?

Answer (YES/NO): NO